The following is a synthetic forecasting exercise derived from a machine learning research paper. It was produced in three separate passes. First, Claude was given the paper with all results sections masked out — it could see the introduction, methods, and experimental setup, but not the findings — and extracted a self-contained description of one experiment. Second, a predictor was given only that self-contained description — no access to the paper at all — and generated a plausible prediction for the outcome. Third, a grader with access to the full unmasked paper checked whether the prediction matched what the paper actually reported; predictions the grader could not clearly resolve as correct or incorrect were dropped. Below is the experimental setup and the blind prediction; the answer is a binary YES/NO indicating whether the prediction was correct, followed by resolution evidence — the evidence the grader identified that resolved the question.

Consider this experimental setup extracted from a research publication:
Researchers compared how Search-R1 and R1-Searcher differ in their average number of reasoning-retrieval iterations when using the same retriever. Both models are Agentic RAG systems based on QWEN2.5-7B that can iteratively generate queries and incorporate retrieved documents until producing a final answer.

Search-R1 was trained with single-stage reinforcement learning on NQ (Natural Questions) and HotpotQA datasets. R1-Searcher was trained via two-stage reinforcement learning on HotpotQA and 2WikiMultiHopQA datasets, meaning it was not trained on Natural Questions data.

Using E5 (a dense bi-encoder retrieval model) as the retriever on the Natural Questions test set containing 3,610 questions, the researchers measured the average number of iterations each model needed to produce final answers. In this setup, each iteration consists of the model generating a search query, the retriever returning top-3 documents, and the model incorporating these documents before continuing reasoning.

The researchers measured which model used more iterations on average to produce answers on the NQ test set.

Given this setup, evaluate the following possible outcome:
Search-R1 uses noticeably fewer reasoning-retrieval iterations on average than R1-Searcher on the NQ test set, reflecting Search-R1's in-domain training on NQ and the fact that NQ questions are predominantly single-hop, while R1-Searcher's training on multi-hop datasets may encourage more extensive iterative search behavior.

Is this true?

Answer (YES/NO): NO